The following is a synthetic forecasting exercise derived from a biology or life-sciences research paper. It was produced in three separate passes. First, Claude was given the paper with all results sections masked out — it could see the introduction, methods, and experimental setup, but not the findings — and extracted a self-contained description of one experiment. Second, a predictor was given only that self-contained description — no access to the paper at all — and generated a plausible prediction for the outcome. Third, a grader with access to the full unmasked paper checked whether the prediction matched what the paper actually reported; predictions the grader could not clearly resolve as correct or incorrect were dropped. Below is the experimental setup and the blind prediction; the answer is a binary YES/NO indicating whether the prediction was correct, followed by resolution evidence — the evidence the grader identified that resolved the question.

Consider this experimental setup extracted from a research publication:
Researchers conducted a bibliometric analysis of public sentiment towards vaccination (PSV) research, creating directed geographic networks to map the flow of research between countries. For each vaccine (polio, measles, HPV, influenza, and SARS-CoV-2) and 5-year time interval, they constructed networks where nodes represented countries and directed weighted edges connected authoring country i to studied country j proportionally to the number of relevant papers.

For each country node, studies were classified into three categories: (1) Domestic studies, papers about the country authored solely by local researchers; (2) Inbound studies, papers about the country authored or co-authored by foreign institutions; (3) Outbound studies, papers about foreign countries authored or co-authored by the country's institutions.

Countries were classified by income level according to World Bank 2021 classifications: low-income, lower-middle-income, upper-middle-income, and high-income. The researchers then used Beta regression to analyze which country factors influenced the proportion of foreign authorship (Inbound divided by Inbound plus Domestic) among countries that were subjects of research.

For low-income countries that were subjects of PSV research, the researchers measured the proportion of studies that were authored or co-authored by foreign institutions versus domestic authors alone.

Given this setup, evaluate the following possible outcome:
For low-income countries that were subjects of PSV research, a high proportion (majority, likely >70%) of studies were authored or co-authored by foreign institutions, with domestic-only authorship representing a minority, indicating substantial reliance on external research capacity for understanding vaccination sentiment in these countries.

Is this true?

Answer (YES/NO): YES